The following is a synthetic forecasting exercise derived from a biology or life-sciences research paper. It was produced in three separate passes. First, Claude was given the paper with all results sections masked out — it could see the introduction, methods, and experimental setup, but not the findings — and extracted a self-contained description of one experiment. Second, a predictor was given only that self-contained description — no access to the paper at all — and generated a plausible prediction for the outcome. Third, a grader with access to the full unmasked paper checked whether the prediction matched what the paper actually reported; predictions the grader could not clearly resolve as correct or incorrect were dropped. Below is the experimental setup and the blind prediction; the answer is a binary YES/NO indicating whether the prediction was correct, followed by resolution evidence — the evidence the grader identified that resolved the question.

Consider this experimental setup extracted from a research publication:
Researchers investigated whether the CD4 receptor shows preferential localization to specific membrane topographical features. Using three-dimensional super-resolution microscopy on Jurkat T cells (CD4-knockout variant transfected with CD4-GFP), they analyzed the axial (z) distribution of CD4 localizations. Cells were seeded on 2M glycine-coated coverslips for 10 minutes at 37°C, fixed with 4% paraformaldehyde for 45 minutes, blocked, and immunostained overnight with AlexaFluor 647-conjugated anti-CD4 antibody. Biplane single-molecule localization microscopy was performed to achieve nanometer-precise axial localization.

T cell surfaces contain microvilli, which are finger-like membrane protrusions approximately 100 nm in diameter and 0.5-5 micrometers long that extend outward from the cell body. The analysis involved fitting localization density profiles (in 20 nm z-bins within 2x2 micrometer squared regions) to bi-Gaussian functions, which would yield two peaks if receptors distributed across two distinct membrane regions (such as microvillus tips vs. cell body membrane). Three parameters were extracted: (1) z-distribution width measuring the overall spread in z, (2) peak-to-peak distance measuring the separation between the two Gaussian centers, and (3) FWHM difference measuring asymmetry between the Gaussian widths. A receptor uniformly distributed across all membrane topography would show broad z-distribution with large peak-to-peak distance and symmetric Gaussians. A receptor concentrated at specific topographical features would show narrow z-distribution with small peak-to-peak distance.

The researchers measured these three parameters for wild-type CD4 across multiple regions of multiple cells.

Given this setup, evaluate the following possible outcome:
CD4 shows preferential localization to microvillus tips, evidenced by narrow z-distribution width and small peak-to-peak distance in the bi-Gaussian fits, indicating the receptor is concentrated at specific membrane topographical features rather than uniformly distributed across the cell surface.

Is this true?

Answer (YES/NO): YES